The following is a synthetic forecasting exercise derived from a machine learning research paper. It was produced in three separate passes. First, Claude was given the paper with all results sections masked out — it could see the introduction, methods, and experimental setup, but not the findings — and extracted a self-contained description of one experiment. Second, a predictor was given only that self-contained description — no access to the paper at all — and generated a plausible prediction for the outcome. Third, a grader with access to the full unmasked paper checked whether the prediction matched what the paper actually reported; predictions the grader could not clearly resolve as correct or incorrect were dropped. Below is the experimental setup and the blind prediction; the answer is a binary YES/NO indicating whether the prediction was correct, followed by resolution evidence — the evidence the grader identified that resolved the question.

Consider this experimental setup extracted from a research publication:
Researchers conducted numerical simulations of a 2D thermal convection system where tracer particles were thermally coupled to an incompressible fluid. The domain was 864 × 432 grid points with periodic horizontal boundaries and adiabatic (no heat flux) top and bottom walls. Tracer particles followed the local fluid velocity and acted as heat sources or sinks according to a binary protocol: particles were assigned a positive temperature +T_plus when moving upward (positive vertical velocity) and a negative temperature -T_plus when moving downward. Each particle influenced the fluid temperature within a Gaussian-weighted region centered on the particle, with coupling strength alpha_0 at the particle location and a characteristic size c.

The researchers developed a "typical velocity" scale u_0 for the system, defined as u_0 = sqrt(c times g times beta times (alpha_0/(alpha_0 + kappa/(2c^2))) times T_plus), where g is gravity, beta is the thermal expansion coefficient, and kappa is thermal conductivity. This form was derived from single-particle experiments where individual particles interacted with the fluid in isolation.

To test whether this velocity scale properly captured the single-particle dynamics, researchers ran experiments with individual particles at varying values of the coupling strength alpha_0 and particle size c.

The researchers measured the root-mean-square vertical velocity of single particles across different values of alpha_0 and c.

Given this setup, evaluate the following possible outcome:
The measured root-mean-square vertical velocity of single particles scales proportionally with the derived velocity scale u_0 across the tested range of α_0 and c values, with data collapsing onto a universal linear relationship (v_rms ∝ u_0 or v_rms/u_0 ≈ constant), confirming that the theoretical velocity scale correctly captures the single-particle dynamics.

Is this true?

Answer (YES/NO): YES